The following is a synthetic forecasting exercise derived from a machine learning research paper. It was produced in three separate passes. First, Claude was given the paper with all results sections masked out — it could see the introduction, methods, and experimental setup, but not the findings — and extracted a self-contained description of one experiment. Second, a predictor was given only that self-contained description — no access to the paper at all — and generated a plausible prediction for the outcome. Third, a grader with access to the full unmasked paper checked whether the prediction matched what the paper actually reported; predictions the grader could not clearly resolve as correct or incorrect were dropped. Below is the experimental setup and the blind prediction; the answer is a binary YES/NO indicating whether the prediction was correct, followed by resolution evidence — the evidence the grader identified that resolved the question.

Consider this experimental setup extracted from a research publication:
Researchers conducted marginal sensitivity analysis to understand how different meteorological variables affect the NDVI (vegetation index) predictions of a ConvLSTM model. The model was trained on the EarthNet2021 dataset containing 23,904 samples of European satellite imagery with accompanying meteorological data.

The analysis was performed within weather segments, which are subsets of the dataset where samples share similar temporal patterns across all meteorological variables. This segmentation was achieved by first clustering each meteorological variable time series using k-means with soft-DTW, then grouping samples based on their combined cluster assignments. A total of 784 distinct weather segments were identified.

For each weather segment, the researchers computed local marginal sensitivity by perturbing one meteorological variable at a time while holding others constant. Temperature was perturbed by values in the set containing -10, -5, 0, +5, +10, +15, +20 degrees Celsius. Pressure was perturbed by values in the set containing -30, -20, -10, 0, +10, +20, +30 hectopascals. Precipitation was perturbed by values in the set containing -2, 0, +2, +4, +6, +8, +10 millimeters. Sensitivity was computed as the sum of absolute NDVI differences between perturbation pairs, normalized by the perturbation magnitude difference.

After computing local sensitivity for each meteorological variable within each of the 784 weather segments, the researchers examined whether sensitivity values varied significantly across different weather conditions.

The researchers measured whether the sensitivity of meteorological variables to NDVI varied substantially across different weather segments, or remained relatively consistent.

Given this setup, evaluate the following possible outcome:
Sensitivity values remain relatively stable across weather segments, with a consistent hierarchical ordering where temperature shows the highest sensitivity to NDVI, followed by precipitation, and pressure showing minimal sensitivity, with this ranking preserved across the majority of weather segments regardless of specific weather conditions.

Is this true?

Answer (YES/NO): NO